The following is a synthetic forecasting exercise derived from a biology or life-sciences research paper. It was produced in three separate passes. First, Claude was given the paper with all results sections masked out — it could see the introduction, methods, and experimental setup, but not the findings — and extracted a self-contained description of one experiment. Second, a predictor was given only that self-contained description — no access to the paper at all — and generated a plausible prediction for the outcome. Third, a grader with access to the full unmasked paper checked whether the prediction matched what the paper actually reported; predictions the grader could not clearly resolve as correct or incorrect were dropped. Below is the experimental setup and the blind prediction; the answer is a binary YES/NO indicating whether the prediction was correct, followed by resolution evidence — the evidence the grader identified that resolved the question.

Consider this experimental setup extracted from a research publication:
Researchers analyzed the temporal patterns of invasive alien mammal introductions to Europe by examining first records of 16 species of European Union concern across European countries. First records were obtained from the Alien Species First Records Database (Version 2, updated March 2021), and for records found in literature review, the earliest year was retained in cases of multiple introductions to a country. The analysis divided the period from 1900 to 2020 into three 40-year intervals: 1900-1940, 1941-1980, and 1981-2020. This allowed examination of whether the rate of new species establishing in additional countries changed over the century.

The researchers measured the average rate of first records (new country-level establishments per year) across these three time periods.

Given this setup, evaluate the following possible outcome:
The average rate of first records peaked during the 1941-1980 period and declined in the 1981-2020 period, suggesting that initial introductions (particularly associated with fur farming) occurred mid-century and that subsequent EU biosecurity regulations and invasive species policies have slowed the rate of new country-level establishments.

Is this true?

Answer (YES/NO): YES